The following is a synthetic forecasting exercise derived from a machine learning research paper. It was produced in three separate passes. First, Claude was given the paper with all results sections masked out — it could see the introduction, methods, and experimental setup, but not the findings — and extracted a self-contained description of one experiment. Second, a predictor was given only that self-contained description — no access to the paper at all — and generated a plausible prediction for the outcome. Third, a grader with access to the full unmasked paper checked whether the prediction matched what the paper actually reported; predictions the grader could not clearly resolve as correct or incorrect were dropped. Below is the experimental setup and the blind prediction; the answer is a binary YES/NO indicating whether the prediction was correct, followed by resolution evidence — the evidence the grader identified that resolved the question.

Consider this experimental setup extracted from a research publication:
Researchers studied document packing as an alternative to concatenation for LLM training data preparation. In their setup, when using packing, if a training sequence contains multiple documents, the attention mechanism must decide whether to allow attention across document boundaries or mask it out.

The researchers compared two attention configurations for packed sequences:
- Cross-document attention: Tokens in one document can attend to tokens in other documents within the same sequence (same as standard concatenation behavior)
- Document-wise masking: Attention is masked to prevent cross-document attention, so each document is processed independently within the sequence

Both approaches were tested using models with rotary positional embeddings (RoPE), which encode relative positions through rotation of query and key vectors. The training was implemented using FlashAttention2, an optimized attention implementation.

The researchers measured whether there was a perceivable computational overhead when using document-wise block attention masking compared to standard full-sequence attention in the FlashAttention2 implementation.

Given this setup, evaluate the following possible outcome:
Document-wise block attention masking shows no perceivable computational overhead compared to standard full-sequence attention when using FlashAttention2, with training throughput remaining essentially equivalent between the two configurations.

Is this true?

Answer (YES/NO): YES